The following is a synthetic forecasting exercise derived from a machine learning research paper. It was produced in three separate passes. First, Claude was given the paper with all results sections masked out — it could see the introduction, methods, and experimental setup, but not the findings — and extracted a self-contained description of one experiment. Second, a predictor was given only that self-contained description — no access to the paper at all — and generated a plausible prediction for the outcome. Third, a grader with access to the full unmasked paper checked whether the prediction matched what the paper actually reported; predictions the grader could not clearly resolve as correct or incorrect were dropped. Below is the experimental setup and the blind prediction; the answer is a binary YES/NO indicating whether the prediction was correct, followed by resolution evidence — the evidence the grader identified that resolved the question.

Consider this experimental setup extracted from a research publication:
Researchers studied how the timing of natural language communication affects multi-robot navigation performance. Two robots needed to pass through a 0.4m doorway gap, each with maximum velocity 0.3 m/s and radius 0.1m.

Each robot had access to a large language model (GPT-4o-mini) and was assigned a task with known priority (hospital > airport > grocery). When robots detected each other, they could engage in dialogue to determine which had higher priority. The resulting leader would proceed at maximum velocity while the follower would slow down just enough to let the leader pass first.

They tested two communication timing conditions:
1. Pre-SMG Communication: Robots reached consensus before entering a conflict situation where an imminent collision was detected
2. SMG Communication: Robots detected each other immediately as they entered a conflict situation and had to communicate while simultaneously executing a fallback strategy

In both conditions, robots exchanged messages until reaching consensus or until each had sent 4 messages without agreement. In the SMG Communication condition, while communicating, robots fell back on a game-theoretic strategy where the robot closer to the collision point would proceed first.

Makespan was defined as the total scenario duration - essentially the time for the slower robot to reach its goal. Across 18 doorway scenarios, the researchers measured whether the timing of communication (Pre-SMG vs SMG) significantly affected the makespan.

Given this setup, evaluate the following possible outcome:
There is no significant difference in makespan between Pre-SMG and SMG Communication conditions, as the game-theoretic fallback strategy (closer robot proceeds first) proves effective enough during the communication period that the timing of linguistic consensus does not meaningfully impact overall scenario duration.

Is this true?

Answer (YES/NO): YES